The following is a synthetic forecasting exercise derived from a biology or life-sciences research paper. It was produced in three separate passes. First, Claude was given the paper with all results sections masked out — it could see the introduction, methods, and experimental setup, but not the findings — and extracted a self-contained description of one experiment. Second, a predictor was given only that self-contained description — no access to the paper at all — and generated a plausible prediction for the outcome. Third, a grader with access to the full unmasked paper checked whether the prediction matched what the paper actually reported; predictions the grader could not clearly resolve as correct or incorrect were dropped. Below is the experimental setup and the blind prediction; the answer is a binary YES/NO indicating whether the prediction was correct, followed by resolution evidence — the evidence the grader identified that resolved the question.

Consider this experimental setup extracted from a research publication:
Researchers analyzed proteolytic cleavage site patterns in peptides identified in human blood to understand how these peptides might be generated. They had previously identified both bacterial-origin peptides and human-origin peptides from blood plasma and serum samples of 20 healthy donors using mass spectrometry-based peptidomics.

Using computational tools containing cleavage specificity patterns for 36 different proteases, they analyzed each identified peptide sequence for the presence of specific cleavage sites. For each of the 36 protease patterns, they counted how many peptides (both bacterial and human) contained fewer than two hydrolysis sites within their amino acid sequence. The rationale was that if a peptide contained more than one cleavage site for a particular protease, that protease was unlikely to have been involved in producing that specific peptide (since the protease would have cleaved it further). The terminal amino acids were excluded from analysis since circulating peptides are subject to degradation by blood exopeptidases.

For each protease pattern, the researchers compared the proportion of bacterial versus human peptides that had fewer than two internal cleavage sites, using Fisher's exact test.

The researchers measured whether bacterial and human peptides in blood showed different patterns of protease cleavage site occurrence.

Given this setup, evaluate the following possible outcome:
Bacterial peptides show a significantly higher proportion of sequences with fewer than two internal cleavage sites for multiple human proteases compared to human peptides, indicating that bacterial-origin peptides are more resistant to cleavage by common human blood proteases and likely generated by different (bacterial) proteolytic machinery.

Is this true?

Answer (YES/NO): NO